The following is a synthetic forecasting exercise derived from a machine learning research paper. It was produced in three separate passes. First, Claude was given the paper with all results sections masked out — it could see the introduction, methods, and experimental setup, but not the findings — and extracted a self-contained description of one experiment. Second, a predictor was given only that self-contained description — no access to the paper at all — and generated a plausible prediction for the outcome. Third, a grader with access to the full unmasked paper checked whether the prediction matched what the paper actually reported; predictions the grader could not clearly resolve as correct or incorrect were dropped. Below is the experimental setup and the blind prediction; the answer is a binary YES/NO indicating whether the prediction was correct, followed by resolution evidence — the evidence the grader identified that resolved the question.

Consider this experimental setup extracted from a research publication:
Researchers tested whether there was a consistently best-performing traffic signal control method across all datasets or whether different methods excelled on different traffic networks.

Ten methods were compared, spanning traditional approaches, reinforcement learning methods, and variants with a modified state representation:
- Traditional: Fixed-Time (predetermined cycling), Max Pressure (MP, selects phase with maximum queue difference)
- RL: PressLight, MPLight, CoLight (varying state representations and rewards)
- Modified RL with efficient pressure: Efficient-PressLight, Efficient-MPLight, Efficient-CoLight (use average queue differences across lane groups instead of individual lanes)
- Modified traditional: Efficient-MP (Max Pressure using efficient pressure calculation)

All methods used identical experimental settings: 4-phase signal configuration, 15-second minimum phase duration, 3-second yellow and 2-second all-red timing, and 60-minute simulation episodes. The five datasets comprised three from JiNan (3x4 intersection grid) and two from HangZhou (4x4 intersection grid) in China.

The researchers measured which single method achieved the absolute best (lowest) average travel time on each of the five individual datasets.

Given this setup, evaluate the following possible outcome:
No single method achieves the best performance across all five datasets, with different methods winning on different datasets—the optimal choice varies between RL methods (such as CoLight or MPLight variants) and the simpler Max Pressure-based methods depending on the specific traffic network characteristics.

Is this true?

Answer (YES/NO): NO